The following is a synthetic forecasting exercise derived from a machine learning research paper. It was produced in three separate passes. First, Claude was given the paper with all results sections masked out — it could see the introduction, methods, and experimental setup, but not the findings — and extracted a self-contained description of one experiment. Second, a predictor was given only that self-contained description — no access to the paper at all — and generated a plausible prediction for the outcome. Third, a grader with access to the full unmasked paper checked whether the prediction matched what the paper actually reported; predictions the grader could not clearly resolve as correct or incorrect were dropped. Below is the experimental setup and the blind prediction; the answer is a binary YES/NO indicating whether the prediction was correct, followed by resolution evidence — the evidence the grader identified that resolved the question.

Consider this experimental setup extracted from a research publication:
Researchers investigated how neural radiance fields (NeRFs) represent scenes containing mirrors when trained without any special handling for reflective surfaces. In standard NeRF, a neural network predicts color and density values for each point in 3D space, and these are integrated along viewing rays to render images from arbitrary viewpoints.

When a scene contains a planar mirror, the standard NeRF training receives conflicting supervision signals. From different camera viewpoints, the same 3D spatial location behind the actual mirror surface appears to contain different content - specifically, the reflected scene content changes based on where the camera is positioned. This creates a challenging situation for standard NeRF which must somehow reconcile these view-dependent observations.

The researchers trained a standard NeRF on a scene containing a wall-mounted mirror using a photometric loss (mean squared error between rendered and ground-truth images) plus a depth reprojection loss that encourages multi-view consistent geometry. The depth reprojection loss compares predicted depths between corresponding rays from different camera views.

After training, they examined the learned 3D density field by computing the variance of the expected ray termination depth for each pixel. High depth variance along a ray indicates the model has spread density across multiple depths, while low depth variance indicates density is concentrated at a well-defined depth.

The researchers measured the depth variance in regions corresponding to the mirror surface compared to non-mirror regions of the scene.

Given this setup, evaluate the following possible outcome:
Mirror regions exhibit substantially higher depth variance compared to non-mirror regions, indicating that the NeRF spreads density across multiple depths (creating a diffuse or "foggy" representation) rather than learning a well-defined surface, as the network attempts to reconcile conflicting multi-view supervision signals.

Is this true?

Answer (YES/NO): NO